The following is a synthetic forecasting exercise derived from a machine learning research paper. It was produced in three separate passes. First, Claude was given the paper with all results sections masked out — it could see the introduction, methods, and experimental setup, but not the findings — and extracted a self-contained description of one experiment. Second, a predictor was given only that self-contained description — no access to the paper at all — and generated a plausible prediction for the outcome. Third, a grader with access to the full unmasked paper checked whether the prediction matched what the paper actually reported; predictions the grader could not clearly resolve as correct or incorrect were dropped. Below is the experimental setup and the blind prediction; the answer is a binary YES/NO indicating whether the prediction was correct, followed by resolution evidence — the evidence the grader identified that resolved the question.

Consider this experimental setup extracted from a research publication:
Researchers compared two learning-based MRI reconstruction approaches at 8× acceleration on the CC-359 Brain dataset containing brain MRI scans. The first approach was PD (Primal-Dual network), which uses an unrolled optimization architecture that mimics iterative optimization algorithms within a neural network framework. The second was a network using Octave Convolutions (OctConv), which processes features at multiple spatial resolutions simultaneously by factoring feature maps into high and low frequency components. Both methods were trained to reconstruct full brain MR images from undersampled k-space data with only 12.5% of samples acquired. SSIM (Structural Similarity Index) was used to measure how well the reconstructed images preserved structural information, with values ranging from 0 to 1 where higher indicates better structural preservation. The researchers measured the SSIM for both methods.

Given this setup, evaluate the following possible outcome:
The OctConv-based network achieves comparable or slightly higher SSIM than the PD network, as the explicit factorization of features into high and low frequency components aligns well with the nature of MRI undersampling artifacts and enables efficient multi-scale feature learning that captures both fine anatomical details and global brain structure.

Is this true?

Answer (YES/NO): YES